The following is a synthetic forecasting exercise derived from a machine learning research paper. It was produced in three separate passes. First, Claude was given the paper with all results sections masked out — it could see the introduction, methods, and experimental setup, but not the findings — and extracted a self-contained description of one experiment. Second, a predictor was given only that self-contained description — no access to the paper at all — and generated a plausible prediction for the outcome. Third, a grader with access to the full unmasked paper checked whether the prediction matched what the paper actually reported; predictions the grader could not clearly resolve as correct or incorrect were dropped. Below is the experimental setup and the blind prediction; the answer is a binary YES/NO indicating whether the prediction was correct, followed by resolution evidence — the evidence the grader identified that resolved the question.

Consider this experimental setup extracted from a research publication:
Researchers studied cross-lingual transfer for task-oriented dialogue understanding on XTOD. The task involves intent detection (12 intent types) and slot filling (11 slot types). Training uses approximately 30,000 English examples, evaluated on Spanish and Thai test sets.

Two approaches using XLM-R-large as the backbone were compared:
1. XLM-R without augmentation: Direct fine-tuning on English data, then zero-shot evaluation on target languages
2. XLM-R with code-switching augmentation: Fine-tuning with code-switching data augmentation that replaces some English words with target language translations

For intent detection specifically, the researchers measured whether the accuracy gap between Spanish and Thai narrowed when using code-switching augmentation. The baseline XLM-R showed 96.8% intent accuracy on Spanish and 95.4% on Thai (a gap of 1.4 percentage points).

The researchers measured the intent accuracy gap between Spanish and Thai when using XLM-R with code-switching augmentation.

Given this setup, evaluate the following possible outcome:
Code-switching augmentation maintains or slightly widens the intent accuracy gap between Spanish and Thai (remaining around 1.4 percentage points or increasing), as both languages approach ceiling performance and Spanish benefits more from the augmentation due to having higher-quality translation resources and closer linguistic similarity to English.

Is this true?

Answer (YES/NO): NO